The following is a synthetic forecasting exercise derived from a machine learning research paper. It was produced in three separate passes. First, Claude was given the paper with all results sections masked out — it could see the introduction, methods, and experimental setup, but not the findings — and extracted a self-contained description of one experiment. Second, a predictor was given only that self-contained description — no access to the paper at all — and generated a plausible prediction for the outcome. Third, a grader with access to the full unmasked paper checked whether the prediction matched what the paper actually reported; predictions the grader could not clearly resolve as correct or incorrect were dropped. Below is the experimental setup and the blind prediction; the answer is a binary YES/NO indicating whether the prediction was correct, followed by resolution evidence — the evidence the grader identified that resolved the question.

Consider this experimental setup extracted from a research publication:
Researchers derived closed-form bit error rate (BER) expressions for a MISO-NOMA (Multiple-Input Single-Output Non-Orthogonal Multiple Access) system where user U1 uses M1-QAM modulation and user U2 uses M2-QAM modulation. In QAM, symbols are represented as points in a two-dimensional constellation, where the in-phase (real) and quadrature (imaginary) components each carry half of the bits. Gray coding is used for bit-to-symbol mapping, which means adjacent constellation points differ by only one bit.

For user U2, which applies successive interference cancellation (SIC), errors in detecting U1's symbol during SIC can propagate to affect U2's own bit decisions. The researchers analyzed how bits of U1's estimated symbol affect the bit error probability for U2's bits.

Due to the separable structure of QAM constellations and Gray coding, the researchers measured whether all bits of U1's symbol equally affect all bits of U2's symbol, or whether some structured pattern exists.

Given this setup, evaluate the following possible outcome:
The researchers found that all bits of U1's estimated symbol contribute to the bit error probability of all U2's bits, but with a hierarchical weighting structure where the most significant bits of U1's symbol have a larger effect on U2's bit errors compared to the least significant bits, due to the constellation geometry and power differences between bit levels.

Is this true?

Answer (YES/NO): NO